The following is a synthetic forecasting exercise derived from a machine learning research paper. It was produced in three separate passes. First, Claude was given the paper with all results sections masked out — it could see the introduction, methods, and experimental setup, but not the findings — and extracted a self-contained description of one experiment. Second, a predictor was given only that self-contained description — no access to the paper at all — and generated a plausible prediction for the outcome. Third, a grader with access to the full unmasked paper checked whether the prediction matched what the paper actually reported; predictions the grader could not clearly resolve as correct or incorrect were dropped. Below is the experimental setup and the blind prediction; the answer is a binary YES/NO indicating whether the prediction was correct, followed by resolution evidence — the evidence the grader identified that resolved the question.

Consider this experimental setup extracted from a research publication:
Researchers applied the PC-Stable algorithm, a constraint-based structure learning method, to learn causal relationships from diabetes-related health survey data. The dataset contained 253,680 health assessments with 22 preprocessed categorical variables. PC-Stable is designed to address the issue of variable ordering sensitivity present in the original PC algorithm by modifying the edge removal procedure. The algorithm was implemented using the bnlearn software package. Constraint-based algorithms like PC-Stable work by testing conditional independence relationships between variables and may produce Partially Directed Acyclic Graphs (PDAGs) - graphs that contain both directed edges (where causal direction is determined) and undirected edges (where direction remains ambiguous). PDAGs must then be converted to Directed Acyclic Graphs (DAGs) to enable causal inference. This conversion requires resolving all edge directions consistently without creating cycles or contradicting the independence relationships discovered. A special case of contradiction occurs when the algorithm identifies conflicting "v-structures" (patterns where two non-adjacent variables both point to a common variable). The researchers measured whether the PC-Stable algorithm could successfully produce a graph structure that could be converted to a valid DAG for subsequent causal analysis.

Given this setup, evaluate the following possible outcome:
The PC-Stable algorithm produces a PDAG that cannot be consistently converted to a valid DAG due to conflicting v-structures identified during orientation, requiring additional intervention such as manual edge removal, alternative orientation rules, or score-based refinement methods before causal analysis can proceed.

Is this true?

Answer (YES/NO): YES